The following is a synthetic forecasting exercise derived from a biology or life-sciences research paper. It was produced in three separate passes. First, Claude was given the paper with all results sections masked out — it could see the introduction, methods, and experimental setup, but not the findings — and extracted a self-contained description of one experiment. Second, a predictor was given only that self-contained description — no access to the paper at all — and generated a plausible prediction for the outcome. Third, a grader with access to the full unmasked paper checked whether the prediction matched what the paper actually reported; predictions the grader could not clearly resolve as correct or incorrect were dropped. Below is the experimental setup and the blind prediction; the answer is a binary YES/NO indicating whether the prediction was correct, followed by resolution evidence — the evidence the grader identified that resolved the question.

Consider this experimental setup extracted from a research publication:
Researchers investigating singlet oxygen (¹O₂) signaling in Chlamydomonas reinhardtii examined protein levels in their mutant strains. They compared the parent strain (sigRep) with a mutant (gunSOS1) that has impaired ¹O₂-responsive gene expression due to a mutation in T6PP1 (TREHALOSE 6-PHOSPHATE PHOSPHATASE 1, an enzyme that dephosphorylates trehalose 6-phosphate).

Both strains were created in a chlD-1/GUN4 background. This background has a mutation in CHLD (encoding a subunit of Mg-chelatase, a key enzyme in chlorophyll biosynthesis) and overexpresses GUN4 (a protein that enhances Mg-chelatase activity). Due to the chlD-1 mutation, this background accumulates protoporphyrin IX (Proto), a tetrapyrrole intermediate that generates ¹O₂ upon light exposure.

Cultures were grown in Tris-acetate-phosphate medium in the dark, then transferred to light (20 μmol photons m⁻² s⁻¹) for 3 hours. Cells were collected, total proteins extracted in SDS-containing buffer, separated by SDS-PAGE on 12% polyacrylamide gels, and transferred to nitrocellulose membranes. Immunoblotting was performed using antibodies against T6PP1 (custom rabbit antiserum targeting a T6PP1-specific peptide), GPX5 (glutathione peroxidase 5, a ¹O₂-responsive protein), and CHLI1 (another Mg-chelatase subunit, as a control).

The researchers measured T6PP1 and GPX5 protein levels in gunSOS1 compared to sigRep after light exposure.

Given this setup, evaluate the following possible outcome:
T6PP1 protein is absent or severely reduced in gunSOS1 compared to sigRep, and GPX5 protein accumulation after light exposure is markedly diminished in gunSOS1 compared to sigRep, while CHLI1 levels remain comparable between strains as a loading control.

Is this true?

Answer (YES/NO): YES